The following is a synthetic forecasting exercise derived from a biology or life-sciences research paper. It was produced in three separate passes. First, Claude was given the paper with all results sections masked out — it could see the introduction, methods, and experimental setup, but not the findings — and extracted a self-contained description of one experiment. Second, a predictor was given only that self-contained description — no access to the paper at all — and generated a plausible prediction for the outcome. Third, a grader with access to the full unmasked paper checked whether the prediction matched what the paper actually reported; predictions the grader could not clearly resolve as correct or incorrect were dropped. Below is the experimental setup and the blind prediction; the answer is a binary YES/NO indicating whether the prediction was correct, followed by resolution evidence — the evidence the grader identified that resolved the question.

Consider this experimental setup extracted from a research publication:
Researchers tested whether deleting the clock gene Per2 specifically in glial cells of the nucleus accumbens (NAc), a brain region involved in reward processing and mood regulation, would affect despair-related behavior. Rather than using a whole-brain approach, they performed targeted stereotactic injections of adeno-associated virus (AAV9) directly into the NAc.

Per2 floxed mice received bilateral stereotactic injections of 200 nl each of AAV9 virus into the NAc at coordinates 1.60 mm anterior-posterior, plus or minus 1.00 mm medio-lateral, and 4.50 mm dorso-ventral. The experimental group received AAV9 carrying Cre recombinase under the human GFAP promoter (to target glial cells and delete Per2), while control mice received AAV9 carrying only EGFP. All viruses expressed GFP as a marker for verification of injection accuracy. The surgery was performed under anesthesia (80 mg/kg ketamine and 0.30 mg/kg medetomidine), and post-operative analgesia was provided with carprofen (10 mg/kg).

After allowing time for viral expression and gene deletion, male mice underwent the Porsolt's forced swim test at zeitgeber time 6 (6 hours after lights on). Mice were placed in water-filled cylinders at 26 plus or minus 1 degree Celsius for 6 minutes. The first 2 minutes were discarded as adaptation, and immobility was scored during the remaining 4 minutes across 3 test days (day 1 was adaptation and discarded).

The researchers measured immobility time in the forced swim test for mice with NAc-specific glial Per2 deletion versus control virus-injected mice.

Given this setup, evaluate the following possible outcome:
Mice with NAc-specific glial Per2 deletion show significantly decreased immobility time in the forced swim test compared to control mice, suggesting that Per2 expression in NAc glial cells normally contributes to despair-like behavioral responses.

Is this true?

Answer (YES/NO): YES